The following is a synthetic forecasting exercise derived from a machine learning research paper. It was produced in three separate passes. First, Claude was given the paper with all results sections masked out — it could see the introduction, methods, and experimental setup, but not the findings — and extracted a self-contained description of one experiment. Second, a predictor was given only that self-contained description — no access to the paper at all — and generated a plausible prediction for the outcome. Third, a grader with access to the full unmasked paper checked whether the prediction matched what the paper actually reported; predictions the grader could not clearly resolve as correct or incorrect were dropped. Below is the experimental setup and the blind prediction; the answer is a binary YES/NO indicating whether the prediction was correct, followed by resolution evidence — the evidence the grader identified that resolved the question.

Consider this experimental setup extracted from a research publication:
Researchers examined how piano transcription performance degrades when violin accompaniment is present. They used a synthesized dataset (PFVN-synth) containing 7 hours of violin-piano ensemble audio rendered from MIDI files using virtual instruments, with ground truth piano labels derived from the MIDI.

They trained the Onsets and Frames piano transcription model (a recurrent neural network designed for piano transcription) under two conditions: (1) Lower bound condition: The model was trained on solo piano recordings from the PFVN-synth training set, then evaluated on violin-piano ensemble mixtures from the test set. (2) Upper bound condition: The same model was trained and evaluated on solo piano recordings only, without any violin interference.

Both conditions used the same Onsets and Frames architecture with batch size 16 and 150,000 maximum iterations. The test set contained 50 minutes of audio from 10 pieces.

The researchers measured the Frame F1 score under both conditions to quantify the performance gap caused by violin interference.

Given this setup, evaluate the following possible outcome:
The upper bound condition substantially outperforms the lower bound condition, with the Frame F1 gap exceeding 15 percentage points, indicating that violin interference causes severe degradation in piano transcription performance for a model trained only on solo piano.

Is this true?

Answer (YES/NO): YES